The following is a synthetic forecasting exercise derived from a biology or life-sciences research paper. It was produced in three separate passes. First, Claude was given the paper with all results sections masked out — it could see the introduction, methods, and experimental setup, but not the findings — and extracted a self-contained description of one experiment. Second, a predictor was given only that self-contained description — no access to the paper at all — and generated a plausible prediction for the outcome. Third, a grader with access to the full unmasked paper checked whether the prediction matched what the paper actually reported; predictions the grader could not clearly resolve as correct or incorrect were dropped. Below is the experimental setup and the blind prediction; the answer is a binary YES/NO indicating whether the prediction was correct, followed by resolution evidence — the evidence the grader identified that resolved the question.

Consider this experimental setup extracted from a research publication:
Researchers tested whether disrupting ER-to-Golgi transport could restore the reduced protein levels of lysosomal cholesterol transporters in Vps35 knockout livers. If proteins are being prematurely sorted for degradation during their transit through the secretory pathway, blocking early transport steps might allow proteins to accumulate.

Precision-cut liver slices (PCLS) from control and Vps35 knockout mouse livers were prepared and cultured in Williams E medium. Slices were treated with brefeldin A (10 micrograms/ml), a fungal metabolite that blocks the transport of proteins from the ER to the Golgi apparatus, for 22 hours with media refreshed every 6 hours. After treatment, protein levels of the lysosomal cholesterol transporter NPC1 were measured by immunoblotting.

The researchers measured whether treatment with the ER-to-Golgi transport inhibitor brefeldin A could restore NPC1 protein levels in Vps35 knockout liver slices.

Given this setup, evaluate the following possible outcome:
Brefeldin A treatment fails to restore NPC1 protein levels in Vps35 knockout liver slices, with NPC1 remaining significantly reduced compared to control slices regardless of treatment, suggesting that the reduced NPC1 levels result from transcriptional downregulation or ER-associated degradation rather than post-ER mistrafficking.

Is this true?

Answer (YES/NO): NO